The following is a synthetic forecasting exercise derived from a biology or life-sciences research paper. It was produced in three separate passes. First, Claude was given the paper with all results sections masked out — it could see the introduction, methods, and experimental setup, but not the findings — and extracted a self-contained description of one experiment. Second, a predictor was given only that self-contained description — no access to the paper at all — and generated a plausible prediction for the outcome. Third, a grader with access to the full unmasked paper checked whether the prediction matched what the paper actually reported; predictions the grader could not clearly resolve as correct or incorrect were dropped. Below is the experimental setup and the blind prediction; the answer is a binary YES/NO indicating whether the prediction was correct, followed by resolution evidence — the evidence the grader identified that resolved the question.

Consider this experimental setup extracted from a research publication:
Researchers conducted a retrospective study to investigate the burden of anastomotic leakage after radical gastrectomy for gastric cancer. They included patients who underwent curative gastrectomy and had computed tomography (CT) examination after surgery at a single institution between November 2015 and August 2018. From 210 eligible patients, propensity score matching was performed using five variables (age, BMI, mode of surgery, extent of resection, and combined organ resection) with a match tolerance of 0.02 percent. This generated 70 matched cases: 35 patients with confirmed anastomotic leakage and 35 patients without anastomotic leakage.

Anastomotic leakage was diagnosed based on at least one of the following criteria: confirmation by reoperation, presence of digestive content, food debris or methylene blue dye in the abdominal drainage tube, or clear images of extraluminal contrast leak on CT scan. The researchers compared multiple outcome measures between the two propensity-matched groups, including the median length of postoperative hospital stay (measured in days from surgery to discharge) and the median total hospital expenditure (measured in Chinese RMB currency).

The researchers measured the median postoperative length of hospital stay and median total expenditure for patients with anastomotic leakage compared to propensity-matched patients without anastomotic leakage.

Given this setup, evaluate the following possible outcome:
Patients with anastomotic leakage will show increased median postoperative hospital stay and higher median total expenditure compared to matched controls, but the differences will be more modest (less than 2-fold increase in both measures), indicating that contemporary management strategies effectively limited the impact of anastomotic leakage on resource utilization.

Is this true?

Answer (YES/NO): NO